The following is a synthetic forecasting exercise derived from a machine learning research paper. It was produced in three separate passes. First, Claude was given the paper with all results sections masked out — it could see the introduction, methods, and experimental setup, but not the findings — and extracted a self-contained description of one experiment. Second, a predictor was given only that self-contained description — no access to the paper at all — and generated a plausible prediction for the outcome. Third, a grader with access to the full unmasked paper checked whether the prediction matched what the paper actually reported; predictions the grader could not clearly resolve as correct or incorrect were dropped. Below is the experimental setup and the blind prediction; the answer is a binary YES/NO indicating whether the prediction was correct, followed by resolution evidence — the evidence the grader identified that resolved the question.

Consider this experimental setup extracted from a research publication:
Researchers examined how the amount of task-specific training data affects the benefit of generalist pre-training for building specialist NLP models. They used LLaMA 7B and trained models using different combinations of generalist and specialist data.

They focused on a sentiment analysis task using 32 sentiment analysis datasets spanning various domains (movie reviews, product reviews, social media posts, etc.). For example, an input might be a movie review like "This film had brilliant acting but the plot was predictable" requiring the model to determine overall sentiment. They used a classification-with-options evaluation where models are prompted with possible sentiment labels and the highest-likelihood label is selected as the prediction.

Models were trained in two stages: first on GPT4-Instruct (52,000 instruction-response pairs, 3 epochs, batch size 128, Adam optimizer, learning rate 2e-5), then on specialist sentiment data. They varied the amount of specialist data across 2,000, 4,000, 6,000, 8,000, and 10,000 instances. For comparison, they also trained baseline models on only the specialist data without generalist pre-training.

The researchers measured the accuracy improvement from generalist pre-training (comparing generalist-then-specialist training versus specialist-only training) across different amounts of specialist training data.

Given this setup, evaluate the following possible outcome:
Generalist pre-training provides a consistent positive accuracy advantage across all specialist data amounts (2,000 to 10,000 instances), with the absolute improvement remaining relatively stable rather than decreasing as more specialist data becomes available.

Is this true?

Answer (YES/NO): NO